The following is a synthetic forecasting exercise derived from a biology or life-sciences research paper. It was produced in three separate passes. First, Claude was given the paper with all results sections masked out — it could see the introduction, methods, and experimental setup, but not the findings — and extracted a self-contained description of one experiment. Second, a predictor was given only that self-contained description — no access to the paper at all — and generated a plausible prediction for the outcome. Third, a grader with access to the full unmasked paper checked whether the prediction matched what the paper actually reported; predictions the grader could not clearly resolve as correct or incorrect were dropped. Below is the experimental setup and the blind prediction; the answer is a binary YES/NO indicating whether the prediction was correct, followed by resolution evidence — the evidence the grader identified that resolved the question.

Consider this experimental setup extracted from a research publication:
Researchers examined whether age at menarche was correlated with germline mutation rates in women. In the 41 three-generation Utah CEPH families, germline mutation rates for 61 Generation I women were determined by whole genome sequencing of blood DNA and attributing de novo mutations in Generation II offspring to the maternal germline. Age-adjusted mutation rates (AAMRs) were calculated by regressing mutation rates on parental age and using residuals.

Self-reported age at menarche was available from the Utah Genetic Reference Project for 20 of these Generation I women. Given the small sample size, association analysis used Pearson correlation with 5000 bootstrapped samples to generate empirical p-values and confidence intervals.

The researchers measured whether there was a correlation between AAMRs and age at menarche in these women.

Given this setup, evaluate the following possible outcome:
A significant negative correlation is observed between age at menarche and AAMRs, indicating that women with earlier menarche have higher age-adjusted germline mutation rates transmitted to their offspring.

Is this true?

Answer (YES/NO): YES